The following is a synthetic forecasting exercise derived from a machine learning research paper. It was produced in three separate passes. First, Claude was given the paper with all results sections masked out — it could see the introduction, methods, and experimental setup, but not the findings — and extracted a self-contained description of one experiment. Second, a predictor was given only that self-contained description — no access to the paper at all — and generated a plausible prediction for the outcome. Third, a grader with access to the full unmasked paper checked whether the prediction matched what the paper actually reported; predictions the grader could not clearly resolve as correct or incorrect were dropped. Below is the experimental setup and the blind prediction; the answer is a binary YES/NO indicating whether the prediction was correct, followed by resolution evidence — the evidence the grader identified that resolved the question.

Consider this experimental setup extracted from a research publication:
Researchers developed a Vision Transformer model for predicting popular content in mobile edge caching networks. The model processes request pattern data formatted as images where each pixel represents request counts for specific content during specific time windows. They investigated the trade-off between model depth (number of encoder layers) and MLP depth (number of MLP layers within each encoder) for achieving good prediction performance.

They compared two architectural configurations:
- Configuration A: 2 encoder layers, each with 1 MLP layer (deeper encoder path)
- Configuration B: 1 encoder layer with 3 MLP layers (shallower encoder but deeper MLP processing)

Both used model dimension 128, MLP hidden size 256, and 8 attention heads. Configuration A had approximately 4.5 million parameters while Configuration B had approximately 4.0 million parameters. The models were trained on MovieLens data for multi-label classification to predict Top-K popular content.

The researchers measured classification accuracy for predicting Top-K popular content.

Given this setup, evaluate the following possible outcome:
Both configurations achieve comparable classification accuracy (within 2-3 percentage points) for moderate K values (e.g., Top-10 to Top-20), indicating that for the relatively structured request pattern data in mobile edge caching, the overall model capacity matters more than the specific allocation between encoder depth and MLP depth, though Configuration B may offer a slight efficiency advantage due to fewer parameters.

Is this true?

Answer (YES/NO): NO